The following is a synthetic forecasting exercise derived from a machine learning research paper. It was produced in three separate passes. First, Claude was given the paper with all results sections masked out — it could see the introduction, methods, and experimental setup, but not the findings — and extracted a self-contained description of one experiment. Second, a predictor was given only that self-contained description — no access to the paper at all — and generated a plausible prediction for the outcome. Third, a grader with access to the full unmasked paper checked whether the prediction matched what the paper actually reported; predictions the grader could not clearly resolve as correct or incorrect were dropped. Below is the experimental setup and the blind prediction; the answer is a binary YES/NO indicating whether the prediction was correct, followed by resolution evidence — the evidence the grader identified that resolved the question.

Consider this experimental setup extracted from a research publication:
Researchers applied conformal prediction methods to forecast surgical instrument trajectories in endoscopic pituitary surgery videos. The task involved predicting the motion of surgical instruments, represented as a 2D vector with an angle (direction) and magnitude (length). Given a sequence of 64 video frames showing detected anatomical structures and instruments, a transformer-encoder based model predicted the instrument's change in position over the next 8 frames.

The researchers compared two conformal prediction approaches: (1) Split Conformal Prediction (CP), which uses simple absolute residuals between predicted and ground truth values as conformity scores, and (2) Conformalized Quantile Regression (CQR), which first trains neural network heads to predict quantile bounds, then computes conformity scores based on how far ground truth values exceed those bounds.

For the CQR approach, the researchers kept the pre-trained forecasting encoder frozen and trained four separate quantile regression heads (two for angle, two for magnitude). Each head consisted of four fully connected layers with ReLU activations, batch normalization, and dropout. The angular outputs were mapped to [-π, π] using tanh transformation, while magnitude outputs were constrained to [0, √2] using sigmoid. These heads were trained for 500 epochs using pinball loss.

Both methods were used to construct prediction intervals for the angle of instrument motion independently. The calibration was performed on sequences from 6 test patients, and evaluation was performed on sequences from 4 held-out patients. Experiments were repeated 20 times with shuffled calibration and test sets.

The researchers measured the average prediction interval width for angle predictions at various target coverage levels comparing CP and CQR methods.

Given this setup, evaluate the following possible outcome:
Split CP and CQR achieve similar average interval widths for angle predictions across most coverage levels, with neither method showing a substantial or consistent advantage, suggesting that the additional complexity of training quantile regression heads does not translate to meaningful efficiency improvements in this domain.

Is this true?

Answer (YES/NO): NO